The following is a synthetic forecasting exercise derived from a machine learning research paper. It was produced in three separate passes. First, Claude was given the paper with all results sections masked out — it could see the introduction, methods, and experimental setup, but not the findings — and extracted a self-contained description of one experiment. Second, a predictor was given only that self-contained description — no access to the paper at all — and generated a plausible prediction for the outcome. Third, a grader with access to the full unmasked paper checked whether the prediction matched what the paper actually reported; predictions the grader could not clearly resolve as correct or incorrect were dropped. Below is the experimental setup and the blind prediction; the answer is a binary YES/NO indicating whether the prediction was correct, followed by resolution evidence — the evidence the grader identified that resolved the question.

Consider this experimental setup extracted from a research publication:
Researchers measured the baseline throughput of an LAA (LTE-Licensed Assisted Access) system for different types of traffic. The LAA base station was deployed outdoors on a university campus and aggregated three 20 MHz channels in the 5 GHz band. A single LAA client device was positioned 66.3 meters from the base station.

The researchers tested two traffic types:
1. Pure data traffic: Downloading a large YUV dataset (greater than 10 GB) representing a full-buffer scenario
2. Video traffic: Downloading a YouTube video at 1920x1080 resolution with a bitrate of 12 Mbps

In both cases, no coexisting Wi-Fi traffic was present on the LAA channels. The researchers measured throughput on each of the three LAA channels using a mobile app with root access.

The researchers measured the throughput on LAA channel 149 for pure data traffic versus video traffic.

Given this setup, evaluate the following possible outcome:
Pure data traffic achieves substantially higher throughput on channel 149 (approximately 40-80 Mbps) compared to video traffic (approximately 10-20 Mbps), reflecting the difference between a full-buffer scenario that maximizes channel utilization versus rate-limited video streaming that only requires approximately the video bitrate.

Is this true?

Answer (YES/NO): NO